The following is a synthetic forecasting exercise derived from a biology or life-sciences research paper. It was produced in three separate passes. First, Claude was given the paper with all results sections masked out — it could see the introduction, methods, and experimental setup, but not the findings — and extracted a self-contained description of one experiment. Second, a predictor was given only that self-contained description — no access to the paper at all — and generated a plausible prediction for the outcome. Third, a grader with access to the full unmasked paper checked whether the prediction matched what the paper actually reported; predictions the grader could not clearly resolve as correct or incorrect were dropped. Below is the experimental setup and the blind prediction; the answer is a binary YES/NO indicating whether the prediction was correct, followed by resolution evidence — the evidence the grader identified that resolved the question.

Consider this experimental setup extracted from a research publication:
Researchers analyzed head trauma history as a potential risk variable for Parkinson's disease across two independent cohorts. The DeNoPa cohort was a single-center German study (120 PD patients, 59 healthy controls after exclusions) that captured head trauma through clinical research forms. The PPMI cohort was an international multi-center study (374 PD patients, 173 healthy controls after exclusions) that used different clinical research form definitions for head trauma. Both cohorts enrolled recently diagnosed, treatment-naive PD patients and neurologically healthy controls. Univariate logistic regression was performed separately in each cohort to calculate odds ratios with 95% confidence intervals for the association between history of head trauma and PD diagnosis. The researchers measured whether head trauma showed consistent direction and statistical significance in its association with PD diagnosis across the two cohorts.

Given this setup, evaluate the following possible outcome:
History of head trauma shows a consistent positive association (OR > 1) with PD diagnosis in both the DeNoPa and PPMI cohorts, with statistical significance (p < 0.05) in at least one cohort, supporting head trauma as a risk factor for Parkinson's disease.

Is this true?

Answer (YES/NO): NO